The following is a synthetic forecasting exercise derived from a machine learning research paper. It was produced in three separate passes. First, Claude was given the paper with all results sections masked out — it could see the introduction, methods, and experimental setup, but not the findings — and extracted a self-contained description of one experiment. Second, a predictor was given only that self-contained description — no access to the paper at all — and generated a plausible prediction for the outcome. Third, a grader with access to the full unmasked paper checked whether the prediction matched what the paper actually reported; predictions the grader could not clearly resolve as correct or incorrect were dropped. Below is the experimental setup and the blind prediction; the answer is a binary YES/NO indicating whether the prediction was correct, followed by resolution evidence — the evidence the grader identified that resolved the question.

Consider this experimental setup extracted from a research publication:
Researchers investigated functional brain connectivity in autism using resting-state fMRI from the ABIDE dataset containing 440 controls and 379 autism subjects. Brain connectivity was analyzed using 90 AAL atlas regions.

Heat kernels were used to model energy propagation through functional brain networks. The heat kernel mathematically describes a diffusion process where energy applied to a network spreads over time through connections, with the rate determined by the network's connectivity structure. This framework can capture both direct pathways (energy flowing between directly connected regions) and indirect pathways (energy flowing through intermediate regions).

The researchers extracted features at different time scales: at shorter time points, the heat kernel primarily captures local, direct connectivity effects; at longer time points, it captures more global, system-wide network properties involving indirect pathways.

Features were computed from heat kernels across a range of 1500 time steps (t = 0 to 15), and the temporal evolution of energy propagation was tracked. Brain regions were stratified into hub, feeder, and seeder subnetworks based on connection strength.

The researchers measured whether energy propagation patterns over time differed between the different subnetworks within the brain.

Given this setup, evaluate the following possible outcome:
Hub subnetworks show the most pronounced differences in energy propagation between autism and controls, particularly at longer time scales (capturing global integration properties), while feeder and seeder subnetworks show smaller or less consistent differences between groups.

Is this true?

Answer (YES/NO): NO